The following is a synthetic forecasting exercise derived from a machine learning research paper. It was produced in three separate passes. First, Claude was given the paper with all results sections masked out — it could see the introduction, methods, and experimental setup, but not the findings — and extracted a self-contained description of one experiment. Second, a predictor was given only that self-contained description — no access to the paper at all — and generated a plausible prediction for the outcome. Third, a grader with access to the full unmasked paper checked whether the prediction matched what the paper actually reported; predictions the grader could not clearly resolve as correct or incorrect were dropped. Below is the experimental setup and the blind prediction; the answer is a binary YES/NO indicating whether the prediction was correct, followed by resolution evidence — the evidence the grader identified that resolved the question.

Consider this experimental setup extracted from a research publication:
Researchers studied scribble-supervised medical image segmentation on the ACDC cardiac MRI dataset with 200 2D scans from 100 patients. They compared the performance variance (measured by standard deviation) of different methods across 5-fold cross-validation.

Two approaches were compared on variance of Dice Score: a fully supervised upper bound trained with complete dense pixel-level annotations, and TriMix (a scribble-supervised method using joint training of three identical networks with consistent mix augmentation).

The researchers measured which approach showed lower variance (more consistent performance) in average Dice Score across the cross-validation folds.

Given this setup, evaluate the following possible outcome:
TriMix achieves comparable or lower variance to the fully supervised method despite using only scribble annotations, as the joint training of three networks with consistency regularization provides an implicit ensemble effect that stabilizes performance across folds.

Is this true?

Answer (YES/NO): YES